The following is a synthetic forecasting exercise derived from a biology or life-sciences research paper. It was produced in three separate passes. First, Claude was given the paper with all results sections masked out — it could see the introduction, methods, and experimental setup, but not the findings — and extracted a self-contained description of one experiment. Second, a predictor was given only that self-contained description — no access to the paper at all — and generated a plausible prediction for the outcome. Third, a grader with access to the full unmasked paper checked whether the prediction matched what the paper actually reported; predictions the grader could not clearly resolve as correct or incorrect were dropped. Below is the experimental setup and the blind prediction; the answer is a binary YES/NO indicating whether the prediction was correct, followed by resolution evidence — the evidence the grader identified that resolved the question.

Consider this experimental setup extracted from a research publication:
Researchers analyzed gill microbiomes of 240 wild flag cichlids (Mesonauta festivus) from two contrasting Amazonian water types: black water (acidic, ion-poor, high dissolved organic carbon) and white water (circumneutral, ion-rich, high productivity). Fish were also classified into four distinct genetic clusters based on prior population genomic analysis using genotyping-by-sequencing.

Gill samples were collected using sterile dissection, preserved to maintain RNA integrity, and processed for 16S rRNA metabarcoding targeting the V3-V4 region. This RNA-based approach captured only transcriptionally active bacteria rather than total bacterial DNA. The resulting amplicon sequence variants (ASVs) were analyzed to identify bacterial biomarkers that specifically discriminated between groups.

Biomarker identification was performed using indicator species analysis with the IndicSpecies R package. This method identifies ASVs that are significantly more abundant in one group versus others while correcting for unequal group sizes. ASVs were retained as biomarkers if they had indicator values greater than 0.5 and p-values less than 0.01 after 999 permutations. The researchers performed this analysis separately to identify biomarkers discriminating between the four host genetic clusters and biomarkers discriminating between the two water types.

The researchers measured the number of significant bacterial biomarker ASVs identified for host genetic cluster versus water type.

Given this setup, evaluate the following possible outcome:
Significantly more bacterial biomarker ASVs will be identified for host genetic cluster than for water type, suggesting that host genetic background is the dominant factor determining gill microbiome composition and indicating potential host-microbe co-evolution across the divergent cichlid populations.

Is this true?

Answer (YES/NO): NO